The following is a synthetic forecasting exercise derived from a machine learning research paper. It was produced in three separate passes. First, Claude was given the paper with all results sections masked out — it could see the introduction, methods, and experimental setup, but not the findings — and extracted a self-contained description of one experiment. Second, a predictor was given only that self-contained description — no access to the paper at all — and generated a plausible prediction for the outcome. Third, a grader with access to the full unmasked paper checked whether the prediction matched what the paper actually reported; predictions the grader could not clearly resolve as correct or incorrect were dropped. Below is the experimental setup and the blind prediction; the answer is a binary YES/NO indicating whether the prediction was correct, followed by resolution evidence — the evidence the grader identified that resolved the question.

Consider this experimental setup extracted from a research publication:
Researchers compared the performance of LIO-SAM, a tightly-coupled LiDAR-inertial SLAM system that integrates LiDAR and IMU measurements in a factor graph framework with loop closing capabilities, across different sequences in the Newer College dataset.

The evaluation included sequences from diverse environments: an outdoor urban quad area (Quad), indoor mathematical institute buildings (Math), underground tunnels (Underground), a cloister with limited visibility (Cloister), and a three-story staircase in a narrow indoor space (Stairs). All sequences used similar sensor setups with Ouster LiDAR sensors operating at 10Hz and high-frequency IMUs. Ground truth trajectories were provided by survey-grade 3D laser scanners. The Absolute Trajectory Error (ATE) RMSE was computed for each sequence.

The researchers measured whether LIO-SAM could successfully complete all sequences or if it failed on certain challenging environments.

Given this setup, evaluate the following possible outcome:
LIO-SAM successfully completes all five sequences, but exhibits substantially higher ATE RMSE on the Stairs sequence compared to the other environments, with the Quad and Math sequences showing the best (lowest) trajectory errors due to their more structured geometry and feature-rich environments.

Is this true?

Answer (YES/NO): NO